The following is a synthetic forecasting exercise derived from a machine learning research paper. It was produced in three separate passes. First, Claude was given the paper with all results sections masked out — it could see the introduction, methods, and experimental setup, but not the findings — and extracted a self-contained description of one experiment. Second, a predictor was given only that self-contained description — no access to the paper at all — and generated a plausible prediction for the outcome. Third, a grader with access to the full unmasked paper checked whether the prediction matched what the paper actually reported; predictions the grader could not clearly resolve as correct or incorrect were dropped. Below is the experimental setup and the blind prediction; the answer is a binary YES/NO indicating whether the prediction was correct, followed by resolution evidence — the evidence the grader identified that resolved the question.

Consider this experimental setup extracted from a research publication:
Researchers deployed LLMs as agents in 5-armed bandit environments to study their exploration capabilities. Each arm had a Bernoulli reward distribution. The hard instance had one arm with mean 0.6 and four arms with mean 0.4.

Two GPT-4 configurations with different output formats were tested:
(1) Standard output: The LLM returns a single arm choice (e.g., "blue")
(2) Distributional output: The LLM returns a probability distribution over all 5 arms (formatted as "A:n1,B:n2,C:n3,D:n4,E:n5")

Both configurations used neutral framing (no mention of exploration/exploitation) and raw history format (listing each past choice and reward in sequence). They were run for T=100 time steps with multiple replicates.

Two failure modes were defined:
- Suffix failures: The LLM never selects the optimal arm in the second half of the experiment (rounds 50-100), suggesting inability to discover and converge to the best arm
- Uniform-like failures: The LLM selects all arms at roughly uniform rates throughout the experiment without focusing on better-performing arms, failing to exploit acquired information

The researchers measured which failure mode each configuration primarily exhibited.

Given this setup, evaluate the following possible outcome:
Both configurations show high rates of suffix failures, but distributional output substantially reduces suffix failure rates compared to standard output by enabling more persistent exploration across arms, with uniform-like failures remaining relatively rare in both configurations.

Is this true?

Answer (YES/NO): NO